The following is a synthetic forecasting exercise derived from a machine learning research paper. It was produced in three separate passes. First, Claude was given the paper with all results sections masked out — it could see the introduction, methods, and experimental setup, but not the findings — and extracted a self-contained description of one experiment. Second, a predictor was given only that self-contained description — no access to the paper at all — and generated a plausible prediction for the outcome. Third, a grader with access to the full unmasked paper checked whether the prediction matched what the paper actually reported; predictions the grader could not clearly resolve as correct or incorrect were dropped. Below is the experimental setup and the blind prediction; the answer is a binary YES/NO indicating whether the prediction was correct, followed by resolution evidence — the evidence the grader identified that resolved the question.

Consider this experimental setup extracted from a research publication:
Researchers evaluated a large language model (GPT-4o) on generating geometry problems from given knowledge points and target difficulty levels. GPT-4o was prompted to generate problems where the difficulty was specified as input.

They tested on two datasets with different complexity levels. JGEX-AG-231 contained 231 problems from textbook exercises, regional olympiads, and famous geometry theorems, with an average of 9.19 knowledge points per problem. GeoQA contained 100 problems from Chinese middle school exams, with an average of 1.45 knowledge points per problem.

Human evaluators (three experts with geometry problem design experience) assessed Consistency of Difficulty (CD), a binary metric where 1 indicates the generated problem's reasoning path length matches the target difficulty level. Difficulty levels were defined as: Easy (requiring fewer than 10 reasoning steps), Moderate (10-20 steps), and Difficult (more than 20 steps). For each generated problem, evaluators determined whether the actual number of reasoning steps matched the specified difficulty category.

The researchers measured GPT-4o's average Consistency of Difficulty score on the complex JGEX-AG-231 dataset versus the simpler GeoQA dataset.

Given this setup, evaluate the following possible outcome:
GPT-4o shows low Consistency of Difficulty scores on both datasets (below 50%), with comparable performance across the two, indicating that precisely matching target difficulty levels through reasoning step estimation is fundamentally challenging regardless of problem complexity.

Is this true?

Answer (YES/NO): NO